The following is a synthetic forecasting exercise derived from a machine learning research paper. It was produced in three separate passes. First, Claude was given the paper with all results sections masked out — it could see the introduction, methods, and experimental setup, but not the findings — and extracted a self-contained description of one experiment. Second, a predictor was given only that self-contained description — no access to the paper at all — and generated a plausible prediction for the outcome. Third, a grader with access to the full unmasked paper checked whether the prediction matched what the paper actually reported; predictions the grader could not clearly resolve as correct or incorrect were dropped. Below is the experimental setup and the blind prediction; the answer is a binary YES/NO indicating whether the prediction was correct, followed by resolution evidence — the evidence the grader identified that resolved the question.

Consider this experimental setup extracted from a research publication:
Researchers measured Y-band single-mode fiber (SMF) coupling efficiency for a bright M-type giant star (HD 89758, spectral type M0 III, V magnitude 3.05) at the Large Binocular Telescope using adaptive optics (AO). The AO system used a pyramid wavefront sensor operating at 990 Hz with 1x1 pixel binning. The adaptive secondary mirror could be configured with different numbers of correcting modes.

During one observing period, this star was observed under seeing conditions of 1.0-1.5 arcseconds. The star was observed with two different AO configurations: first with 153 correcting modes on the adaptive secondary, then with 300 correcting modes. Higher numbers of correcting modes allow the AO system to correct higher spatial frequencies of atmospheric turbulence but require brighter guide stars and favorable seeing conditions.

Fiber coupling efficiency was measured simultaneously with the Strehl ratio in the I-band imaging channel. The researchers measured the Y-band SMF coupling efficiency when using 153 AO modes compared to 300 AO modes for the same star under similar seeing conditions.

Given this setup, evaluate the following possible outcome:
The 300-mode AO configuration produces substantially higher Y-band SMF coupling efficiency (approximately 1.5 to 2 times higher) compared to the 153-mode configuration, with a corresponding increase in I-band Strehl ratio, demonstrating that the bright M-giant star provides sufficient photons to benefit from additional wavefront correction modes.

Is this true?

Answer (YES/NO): NO